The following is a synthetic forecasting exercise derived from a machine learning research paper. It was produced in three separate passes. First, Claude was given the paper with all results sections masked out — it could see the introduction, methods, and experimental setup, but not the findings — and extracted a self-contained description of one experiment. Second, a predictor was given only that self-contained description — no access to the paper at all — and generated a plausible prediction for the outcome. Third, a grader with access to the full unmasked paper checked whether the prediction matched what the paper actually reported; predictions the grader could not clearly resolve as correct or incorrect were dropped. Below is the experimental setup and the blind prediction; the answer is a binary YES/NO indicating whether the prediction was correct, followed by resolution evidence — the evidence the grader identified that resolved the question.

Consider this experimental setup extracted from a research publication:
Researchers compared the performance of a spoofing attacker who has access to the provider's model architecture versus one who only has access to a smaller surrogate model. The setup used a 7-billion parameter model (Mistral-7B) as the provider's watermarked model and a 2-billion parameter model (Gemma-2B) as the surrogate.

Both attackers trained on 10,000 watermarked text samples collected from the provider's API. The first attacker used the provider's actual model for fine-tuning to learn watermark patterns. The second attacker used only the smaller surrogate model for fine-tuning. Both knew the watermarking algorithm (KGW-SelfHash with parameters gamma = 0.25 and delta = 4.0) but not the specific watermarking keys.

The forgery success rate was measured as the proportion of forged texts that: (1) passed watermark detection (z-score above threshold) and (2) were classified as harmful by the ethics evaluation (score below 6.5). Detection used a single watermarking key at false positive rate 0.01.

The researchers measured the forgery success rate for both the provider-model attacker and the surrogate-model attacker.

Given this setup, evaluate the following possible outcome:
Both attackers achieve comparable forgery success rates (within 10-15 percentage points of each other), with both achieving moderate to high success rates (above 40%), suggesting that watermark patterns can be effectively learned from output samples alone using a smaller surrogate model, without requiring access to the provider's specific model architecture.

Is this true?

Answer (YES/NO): NO